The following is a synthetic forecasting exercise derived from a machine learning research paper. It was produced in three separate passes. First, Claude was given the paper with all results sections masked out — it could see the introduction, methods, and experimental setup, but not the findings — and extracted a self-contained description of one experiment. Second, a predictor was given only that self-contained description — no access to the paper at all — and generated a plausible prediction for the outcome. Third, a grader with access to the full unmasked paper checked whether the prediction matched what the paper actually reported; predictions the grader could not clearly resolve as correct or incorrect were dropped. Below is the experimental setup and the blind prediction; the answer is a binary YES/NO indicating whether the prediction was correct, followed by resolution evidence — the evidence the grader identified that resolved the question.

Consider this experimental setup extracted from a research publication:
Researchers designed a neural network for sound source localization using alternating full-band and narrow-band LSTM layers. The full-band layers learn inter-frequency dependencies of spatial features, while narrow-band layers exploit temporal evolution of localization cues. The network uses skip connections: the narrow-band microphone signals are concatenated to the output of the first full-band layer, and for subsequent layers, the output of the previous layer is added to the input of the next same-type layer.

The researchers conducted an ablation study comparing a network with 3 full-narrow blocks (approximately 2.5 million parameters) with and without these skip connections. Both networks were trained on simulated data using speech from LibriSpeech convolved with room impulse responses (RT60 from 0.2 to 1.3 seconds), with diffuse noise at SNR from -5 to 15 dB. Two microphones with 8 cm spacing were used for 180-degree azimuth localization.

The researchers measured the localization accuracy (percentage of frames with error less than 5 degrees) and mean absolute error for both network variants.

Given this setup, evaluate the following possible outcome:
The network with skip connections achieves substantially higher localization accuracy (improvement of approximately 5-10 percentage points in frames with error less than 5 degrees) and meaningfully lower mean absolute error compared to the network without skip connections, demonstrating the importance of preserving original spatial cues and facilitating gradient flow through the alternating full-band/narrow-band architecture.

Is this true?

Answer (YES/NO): NO